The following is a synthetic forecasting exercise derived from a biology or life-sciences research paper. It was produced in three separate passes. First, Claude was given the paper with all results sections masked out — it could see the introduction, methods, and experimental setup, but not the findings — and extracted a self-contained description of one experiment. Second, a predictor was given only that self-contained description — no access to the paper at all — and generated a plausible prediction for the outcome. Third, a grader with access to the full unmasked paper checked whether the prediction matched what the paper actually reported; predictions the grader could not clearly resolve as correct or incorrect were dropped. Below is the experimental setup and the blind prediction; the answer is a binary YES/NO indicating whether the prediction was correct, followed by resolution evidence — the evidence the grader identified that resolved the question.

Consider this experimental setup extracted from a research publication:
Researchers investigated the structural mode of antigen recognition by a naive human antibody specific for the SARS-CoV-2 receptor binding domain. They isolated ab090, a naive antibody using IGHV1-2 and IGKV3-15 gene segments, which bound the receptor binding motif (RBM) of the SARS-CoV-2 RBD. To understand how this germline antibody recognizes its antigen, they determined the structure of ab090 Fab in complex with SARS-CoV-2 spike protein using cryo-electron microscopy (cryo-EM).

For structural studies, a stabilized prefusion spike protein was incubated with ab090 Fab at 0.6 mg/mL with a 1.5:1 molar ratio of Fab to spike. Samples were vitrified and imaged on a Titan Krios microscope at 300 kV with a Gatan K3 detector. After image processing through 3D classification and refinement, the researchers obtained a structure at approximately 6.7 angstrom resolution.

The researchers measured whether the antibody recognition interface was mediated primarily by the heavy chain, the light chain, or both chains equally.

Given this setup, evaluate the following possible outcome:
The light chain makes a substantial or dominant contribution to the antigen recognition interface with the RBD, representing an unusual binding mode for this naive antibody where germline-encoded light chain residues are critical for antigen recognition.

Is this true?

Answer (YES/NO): NO